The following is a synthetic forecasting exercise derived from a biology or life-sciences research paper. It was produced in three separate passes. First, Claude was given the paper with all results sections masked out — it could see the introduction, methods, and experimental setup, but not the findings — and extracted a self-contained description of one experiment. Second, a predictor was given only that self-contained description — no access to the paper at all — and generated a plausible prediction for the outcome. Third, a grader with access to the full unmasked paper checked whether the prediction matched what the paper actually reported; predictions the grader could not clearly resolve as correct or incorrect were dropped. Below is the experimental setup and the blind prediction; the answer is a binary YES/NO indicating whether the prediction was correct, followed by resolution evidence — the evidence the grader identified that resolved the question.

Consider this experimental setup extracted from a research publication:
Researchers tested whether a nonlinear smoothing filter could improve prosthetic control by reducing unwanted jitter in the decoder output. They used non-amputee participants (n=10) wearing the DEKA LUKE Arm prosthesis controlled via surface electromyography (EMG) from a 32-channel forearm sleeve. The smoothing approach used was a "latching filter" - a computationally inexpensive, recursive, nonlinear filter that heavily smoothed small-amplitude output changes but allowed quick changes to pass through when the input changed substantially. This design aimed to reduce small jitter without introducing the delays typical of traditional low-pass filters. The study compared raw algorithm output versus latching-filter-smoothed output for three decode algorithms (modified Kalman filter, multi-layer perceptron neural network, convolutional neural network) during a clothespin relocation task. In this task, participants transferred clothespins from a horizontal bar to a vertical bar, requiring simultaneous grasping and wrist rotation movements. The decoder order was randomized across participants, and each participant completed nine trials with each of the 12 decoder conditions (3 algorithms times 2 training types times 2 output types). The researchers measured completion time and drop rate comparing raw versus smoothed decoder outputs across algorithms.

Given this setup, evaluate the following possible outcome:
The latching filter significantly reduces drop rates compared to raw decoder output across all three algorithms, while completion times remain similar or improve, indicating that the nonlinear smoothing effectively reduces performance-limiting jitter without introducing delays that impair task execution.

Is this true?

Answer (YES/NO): NO